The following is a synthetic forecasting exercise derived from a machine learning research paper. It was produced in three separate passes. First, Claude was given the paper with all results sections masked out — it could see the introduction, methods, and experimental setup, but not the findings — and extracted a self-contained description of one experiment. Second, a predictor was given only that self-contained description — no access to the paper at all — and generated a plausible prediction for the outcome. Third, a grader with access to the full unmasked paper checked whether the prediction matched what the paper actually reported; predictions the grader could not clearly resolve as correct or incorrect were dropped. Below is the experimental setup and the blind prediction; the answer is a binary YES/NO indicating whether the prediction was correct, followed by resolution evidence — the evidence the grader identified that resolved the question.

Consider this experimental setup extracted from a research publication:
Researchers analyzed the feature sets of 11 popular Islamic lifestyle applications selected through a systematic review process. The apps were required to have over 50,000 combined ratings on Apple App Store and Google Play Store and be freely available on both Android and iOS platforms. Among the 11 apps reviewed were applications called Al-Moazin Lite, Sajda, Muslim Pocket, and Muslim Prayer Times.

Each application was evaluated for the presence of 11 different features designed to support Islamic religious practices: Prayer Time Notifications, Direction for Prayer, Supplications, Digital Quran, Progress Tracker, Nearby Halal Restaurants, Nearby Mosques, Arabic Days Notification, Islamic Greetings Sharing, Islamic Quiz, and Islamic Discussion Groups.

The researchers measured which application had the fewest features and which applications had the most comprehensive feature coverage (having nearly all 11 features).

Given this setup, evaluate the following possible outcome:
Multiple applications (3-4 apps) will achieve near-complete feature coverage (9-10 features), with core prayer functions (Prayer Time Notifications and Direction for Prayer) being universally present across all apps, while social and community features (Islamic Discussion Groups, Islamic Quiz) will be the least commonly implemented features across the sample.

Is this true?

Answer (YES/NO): YES